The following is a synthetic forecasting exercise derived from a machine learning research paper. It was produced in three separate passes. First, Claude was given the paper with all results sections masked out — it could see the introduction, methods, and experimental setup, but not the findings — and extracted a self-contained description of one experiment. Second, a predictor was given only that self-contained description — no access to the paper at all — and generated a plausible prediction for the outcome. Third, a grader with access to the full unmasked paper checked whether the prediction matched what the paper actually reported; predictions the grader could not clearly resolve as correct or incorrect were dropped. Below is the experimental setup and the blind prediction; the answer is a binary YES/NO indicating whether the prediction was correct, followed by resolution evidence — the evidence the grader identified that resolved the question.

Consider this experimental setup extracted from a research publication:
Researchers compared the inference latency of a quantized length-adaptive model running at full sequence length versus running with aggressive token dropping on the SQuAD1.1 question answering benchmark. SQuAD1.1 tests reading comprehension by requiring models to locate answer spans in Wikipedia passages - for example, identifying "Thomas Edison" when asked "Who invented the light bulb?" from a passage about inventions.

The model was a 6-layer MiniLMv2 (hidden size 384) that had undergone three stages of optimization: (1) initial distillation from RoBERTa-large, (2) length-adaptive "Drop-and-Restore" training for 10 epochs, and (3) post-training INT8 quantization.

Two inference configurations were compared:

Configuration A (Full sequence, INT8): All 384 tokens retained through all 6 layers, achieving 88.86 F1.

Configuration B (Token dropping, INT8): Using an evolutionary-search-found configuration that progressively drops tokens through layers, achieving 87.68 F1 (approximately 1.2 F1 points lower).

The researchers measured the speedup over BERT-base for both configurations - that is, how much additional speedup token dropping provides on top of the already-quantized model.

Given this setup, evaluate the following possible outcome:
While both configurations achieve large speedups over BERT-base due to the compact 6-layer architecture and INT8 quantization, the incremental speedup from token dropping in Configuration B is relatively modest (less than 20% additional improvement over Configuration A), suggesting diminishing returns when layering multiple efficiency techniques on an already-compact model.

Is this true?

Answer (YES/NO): YES